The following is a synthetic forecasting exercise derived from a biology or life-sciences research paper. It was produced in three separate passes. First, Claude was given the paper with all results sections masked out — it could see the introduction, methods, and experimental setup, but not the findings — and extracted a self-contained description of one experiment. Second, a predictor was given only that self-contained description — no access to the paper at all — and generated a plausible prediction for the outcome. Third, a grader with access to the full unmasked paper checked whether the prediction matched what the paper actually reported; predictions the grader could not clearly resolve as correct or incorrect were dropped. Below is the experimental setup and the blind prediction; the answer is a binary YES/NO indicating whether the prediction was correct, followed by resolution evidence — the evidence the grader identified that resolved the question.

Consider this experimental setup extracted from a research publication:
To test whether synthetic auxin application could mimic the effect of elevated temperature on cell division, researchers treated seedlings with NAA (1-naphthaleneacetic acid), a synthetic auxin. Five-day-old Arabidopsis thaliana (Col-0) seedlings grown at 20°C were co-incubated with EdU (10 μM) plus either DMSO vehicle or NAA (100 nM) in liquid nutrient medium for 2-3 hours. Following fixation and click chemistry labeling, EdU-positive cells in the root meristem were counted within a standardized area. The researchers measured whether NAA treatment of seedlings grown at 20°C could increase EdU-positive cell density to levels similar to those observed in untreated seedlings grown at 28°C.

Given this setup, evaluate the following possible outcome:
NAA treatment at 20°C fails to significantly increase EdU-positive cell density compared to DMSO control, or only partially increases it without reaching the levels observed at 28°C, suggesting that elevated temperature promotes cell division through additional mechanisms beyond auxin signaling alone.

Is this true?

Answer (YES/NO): NO